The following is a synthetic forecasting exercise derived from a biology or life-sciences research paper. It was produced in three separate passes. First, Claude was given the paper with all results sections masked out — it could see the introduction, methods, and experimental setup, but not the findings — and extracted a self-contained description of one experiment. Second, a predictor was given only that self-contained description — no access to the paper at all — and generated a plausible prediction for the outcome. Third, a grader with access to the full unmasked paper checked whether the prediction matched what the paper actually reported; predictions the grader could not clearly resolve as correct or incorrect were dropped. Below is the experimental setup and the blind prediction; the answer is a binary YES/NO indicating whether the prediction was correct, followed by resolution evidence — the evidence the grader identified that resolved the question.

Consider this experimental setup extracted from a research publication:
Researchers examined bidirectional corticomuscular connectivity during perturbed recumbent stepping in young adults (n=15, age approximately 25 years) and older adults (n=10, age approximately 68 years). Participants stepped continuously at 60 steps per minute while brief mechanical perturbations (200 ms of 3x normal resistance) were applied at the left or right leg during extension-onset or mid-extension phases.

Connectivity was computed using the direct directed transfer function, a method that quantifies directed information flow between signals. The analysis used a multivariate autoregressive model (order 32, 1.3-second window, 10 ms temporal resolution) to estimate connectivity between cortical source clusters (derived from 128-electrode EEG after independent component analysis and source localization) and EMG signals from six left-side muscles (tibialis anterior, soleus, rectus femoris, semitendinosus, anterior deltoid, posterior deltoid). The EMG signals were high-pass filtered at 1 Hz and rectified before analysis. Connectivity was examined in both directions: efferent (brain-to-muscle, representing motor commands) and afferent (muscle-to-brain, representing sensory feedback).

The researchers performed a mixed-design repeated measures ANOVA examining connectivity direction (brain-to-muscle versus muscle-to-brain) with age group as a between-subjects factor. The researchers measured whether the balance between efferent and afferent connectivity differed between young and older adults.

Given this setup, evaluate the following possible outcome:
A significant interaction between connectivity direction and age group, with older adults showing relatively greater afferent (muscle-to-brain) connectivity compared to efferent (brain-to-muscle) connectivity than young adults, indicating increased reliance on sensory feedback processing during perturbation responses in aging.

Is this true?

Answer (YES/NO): NO